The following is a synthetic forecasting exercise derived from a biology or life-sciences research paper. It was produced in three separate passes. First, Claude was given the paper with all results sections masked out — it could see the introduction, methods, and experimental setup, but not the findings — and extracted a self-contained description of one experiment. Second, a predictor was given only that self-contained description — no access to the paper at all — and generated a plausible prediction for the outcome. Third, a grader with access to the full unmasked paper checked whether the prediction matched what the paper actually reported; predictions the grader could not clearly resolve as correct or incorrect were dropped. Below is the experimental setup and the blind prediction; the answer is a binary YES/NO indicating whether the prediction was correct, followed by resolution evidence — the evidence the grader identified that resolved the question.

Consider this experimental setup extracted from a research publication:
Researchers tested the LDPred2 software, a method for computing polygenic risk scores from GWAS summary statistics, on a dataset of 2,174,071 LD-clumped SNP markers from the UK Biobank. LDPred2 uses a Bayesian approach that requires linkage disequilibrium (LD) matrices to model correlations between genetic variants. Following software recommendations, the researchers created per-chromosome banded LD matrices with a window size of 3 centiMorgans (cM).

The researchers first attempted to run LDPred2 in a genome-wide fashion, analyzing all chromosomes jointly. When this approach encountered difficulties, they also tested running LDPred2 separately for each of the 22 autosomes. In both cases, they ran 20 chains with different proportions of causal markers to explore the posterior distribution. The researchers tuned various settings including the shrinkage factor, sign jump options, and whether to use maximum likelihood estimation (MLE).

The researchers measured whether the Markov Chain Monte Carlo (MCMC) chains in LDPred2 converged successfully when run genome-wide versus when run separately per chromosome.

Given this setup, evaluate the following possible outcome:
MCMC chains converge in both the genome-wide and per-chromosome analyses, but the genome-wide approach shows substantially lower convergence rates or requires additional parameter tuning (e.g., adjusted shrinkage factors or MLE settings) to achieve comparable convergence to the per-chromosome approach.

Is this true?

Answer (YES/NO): NO